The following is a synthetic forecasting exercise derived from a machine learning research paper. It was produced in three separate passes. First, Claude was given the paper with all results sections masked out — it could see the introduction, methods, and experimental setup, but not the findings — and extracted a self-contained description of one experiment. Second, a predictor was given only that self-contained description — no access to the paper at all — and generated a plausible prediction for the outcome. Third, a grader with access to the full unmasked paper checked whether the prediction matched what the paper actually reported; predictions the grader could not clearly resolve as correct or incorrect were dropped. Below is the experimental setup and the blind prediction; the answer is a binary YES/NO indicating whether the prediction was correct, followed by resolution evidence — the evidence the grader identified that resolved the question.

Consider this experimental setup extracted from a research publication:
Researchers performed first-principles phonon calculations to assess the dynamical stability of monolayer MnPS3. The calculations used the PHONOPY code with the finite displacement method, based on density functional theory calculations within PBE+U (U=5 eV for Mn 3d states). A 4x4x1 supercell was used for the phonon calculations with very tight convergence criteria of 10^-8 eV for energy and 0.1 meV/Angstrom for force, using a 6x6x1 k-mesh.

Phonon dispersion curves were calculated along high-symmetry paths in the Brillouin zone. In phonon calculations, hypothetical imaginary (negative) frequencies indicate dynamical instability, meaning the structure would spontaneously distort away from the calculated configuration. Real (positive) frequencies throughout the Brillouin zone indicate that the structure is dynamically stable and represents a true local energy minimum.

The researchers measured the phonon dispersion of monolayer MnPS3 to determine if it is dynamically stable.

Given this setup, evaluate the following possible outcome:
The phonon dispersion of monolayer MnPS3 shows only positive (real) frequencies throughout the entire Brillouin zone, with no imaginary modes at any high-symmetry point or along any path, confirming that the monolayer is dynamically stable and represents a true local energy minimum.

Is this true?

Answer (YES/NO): YES